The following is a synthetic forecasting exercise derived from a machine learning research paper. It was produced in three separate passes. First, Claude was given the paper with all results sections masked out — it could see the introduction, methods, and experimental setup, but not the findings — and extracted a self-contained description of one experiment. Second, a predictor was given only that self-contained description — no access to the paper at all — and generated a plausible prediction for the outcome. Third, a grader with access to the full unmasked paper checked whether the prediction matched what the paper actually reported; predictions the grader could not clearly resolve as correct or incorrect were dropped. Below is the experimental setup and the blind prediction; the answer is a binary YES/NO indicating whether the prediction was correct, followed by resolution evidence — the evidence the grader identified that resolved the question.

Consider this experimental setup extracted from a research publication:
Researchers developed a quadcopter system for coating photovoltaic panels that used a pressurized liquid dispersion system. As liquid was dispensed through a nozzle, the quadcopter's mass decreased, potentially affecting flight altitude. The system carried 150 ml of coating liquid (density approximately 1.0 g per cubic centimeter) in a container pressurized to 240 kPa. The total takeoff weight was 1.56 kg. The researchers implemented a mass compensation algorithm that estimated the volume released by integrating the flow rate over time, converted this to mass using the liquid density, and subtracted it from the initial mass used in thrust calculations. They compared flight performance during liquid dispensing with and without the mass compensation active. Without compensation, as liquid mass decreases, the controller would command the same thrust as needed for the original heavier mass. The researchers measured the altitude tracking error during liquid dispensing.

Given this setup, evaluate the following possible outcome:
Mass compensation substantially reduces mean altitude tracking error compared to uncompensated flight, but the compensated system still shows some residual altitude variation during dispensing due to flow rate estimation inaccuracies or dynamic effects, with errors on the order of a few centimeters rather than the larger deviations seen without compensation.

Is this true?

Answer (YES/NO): YES